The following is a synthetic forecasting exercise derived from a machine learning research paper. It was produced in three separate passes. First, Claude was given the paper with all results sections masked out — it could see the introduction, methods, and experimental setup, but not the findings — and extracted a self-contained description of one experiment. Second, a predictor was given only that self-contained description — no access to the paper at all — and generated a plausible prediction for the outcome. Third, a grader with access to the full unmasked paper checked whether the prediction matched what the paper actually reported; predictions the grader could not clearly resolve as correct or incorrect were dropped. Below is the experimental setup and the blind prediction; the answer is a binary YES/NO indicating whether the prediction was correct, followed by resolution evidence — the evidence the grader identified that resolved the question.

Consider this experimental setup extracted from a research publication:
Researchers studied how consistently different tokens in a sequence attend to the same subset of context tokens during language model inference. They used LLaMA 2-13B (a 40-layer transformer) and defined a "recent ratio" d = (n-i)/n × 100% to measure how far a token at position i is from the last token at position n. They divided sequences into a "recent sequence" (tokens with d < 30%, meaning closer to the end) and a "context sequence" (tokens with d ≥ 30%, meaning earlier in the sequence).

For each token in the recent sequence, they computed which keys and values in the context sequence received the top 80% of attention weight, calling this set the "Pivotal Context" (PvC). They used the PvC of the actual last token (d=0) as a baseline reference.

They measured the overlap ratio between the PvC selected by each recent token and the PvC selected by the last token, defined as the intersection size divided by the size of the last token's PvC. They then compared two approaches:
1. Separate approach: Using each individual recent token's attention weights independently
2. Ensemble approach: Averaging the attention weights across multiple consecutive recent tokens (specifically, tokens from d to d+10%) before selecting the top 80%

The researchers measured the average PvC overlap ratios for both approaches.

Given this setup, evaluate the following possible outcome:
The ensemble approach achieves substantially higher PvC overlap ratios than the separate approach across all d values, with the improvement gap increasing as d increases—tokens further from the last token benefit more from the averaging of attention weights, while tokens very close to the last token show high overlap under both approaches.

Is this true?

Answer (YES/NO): YES